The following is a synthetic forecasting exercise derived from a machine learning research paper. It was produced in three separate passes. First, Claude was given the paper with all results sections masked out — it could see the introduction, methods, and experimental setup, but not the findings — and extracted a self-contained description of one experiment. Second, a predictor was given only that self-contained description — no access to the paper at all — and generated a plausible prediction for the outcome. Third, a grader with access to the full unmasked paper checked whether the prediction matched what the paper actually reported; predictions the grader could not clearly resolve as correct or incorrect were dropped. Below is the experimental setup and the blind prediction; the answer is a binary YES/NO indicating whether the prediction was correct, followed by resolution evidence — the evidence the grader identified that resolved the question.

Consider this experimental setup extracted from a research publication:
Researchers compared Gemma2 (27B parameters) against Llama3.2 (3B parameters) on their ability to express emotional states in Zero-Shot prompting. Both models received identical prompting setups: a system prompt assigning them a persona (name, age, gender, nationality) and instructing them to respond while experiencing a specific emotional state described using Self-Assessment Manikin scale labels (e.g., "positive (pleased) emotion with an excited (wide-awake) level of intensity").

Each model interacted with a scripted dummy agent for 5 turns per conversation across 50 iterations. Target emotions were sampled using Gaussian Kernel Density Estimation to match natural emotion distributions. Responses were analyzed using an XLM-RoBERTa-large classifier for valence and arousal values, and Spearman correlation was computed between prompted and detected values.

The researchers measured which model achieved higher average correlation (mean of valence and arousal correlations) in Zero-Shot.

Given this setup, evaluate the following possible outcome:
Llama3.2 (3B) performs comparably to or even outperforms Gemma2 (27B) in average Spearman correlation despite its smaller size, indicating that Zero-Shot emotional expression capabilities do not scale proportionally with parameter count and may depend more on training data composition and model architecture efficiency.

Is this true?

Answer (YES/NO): YES